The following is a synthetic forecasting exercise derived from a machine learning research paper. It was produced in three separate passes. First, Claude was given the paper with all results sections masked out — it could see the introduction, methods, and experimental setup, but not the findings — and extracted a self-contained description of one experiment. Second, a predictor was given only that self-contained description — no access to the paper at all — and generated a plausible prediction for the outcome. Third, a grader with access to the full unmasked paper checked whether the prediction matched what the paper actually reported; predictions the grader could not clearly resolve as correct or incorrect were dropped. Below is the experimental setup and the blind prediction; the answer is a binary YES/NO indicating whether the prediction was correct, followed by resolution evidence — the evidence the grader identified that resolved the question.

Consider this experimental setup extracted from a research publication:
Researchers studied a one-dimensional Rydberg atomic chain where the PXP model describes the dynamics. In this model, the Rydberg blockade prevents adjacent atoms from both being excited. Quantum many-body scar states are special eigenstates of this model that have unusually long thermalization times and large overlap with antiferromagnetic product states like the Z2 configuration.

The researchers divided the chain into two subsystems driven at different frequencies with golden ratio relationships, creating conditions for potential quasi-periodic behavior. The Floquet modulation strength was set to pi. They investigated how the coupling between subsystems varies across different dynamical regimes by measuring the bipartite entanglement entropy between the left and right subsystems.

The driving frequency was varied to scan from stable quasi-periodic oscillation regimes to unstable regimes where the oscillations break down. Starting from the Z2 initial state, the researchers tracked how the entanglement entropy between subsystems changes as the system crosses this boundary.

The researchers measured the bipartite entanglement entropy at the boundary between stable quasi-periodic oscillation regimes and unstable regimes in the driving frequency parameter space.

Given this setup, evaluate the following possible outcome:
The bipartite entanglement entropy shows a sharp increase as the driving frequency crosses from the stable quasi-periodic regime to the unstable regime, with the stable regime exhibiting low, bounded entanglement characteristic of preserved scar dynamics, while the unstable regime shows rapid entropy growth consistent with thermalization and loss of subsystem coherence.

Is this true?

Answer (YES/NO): NO